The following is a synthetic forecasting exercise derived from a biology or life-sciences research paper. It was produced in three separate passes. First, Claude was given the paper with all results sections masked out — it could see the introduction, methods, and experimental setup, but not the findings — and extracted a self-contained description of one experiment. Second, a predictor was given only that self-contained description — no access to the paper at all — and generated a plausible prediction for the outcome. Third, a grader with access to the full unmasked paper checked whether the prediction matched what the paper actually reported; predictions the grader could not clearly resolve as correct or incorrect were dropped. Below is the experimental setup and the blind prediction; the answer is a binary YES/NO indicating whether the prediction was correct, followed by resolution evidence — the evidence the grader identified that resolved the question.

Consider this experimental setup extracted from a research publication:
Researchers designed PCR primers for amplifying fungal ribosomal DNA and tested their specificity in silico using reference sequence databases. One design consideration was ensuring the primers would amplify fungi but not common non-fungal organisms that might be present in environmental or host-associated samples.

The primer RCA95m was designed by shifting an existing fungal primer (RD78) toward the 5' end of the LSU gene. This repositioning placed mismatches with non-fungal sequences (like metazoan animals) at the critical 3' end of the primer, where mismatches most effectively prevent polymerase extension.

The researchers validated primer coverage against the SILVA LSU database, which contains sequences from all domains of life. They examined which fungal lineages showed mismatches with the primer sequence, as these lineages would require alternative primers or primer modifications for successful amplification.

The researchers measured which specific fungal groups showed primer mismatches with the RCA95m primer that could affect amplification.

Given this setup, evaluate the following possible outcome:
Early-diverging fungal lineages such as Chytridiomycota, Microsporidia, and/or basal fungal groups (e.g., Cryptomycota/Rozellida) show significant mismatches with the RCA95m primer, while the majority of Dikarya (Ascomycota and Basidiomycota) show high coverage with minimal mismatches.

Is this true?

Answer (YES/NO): NO